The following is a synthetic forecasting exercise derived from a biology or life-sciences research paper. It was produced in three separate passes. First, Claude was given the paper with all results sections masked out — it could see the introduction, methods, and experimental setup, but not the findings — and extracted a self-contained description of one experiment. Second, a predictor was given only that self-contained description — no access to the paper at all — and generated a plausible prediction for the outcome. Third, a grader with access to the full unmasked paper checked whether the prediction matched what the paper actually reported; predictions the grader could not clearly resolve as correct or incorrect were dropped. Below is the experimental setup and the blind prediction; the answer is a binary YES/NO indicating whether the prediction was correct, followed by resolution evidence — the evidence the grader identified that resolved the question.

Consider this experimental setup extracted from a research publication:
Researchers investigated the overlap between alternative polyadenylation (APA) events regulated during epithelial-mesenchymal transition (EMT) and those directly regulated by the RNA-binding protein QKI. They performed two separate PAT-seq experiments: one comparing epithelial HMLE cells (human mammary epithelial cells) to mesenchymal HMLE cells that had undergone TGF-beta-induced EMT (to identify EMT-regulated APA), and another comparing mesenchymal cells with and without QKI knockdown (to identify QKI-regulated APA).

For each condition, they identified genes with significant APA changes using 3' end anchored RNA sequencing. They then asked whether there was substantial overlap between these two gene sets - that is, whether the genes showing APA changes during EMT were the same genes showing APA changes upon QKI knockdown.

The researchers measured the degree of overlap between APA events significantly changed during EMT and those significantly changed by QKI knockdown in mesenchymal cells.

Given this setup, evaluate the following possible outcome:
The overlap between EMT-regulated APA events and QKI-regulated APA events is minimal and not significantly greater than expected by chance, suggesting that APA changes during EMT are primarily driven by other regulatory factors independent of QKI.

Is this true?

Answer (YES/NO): YES